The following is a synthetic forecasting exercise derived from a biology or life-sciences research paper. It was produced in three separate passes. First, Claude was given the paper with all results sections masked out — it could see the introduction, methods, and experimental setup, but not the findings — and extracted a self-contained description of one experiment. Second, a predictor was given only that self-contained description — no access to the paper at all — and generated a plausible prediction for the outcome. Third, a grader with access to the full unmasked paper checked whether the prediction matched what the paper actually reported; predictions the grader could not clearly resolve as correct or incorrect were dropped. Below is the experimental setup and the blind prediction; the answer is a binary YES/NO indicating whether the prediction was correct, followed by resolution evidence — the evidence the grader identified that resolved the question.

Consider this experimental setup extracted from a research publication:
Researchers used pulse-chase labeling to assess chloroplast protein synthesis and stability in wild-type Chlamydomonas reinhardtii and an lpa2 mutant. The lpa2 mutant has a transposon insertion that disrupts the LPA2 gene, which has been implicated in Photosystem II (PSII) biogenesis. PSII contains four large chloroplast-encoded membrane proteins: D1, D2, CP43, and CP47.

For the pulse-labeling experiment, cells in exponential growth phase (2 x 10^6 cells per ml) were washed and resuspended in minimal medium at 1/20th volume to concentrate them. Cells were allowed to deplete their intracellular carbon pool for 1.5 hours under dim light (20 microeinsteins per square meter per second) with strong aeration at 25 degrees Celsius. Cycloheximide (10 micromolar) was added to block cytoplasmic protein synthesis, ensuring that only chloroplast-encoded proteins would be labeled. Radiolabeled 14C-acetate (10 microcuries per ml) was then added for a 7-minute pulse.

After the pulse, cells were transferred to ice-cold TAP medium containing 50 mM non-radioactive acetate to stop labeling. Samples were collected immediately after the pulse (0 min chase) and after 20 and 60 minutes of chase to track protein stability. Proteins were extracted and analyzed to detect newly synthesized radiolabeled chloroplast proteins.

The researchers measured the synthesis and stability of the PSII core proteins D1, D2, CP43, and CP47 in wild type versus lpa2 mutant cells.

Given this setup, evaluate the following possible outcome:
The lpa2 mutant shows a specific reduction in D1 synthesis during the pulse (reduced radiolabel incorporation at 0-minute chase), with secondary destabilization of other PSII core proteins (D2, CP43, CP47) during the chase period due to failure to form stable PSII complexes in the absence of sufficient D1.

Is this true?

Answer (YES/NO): NO